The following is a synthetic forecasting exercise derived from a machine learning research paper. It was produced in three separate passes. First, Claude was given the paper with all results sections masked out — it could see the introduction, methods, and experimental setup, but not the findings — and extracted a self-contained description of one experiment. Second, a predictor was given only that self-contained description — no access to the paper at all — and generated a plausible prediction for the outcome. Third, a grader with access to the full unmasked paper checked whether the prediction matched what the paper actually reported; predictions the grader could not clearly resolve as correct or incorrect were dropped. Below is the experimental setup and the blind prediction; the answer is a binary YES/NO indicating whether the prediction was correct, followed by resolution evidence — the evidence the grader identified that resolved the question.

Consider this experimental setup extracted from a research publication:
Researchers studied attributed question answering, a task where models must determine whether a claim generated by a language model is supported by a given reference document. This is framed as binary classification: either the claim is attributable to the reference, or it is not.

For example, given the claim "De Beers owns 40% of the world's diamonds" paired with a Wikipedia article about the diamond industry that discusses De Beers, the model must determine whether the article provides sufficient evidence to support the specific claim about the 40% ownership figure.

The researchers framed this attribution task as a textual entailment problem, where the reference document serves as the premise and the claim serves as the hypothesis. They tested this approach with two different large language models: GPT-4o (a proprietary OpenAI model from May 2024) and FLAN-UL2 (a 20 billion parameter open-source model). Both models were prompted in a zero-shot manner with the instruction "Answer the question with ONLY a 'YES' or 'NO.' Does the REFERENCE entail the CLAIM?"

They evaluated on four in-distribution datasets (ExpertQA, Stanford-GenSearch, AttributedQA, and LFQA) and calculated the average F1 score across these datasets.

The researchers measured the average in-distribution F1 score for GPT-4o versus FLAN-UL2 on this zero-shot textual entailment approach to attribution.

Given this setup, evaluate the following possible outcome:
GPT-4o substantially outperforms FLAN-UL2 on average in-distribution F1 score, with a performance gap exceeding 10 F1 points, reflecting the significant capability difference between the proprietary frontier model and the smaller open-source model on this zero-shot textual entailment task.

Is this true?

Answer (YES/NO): NO